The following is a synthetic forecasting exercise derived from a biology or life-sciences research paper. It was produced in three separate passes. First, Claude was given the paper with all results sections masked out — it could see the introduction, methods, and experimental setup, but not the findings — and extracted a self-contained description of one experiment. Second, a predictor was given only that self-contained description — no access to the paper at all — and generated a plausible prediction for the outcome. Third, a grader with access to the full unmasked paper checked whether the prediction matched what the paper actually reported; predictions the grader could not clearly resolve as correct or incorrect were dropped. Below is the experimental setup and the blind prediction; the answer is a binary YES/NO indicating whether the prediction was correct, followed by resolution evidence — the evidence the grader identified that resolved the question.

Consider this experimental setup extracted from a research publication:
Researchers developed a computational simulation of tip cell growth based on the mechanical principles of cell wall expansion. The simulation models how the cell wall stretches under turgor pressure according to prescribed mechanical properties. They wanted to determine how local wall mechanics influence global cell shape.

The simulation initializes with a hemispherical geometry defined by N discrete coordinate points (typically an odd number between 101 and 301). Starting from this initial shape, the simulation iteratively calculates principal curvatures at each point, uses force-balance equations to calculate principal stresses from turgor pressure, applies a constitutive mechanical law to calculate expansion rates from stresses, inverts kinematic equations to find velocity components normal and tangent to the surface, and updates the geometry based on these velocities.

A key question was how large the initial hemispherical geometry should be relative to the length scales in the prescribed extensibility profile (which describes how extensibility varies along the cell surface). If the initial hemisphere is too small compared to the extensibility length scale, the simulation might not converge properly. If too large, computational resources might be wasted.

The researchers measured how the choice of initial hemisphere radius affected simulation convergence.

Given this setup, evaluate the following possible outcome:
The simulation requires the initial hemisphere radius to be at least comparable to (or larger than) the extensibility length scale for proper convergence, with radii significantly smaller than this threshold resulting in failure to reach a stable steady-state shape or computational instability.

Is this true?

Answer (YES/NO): NO